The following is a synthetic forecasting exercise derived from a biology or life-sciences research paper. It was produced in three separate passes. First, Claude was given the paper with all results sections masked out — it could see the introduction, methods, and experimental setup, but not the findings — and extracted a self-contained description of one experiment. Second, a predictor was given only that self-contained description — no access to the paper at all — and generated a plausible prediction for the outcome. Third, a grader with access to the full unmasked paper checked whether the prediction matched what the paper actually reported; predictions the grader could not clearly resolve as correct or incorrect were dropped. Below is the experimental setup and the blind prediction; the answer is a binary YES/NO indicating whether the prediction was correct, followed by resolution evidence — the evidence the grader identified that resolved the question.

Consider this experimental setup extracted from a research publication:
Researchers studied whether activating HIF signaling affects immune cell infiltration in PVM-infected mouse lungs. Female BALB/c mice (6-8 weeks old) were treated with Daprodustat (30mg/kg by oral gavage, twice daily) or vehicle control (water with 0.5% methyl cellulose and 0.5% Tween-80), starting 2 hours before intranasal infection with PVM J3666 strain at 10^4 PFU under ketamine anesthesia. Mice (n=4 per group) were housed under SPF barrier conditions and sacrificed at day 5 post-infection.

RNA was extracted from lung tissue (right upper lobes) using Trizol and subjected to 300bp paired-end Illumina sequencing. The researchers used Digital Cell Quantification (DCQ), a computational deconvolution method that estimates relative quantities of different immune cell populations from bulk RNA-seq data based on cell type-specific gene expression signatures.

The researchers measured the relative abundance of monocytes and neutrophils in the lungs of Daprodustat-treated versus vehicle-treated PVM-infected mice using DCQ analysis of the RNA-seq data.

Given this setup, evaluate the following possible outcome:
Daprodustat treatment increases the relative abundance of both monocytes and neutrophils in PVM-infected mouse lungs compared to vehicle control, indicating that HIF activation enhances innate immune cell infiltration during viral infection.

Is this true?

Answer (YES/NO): NO